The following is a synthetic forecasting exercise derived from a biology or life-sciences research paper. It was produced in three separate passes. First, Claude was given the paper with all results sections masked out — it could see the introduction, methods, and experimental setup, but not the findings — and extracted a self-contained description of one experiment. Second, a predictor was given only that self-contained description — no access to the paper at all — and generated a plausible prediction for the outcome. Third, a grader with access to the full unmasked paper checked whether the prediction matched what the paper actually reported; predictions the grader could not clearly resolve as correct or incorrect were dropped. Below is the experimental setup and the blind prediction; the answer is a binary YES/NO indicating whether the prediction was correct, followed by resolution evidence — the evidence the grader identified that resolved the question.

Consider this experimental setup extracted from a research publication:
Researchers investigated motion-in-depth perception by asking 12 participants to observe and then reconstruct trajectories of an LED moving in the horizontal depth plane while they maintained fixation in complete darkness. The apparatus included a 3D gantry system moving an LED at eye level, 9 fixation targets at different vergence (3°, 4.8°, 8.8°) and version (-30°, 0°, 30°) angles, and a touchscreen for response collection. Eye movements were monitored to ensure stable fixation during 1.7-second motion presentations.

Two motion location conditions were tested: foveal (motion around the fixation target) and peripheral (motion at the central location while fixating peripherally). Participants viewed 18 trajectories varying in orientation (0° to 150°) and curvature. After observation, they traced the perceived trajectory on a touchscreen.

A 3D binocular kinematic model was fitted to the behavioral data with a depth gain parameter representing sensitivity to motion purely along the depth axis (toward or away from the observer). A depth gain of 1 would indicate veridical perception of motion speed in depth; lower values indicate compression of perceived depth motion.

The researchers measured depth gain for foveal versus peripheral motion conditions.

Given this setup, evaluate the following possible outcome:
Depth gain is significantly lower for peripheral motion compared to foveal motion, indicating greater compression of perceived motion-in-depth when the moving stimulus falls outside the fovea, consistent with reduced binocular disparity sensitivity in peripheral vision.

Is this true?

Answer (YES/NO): YES